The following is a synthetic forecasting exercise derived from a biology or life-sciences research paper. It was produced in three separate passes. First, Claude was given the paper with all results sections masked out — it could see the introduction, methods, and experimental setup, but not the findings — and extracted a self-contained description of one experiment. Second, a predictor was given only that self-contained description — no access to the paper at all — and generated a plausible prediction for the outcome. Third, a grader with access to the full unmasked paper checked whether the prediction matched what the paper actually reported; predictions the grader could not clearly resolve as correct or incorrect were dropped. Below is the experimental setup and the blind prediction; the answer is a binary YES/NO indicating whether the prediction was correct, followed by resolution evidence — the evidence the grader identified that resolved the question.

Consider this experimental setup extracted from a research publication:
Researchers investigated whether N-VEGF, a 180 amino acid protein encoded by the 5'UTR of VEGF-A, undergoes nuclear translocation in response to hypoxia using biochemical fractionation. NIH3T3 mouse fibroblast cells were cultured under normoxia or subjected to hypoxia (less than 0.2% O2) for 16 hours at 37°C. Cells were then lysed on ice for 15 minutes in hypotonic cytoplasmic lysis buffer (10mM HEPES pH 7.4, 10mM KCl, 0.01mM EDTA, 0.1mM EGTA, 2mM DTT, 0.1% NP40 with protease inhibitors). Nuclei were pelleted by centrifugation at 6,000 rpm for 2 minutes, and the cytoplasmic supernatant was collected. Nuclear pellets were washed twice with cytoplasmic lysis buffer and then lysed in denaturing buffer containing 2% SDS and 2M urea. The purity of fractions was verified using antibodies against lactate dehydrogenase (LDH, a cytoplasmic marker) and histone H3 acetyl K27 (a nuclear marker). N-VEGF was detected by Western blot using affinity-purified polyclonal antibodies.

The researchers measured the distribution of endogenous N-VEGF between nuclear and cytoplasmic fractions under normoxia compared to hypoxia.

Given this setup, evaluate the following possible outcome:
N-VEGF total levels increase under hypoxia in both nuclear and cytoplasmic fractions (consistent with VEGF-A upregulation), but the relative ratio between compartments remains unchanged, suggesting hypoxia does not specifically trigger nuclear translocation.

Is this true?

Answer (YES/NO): NO